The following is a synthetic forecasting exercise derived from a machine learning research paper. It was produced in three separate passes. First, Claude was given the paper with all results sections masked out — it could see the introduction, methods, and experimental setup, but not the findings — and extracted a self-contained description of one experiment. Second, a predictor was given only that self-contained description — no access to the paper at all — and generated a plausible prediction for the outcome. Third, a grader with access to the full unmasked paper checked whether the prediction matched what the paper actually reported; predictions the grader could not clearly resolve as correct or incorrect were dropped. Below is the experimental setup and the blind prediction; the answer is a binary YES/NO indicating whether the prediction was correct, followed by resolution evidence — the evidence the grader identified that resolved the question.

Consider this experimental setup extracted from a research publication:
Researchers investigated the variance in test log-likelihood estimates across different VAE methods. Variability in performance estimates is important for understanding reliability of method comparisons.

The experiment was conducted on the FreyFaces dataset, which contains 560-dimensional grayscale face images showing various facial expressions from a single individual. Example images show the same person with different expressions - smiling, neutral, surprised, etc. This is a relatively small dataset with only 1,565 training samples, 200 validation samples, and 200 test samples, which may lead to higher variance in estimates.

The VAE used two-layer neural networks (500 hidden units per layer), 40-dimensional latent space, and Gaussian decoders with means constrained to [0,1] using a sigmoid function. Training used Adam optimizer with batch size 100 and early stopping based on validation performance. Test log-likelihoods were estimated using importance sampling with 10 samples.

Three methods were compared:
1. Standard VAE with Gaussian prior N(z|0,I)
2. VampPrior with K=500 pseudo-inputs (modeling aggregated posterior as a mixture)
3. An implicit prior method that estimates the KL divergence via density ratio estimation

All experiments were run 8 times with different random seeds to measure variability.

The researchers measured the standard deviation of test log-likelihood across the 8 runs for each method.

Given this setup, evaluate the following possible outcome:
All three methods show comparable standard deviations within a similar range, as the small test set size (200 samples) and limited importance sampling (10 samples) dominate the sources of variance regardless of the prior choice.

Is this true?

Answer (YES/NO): NO